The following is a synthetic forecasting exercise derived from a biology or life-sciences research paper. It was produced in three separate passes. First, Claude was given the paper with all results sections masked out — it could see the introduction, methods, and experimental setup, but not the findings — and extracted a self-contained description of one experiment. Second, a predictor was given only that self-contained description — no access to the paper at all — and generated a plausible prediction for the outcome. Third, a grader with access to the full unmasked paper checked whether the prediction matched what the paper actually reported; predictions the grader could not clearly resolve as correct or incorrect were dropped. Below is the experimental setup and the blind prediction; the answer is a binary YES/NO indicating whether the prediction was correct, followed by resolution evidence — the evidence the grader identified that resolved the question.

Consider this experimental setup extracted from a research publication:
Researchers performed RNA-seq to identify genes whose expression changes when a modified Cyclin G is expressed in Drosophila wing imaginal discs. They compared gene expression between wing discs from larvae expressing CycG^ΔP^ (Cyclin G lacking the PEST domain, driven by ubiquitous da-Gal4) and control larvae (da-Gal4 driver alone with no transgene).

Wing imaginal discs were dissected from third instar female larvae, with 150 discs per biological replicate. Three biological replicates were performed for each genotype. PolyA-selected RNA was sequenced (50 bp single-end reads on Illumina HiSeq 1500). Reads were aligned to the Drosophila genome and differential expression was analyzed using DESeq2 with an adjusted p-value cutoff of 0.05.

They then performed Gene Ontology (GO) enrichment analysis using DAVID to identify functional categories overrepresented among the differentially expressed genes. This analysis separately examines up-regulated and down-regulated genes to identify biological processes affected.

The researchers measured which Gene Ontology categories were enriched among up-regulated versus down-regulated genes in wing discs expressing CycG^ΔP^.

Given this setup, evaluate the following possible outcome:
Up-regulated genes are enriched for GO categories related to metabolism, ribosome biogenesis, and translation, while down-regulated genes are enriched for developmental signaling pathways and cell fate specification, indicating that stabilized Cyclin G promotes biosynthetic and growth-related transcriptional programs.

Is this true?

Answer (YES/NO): NO